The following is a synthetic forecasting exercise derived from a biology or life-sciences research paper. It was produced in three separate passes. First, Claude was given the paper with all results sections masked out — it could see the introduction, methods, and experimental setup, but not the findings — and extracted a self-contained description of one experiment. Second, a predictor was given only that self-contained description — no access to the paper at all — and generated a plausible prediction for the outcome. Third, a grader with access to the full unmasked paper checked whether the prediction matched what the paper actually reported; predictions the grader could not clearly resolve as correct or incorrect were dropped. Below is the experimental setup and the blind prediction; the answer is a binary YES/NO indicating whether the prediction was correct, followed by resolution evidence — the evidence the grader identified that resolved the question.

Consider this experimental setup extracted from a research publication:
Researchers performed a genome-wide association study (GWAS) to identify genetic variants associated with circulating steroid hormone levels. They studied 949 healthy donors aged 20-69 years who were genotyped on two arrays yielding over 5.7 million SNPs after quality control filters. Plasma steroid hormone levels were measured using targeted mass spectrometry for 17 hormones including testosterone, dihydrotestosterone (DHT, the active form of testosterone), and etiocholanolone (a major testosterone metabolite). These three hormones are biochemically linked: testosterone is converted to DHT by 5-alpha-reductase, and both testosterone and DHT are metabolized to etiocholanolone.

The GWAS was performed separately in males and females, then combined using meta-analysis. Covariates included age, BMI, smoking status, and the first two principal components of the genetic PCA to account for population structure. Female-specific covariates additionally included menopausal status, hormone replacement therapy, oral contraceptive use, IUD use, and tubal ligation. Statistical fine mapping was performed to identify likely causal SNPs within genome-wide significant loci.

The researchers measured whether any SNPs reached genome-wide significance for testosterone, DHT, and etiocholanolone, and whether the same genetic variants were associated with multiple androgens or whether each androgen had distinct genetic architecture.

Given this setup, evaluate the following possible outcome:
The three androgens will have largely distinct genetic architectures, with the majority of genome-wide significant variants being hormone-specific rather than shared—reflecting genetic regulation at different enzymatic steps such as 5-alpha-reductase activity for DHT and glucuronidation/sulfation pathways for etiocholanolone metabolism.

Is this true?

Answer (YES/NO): NO